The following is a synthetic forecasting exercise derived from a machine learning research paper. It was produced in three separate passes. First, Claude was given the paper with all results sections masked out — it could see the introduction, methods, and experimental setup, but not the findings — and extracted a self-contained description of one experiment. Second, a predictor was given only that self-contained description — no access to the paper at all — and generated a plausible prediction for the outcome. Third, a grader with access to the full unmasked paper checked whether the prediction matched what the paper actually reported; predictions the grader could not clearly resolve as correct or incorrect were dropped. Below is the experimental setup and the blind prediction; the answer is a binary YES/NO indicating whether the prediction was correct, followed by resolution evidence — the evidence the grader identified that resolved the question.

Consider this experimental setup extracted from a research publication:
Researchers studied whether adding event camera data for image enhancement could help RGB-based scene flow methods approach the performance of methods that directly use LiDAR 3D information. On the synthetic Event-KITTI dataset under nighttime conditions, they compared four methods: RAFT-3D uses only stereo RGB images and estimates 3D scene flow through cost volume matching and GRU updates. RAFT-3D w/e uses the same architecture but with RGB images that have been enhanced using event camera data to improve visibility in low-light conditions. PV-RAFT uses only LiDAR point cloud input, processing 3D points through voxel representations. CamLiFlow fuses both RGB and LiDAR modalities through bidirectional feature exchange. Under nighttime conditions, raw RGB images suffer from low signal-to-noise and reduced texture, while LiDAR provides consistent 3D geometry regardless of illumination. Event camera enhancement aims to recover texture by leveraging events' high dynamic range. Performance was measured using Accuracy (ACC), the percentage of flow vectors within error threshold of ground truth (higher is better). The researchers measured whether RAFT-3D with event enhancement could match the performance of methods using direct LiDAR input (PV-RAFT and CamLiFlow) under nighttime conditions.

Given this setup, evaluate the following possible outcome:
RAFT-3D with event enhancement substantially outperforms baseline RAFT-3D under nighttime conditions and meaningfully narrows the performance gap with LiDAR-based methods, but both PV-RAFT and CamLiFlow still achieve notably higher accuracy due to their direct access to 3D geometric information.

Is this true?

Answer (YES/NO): YES